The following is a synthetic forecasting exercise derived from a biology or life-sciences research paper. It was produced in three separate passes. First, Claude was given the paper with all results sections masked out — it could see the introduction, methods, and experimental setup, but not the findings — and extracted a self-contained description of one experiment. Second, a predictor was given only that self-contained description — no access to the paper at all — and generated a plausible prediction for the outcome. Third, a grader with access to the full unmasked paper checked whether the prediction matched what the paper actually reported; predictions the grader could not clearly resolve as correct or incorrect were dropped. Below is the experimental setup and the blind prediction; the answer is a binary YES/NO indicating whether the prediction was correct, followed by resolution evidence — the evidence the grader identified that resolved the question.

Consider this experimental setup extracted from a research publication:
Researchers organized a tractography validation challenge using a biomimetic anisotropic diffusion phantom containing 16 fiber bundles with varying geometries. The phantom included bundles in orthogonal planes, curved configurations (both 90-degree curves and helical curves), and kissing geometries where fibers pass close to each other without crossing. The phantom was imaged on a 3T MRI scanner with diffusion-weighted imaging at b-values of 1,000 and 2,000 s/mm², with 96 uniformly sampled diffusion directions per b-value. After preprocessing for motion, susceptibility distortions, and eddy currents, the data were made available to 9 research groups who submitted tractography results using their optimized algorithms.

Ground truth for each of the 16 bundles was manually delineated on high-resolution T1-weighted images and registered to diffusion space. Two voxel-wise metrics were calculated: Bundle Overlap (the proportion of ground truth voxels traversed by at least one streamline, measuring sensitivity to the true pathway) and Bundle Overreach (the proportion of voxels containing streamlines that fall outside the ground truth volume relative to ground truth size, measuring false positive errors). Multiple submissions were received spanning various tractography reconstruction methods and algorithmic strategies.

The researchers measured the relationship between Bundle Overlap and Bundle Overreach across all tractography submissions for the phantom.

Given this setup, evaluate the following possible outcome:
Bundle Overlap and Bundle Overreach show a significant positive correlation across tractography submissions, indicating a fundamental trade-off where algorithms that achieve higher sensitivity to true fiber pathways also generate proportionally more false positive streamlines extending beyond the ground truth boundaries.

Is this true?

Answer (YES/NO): YES